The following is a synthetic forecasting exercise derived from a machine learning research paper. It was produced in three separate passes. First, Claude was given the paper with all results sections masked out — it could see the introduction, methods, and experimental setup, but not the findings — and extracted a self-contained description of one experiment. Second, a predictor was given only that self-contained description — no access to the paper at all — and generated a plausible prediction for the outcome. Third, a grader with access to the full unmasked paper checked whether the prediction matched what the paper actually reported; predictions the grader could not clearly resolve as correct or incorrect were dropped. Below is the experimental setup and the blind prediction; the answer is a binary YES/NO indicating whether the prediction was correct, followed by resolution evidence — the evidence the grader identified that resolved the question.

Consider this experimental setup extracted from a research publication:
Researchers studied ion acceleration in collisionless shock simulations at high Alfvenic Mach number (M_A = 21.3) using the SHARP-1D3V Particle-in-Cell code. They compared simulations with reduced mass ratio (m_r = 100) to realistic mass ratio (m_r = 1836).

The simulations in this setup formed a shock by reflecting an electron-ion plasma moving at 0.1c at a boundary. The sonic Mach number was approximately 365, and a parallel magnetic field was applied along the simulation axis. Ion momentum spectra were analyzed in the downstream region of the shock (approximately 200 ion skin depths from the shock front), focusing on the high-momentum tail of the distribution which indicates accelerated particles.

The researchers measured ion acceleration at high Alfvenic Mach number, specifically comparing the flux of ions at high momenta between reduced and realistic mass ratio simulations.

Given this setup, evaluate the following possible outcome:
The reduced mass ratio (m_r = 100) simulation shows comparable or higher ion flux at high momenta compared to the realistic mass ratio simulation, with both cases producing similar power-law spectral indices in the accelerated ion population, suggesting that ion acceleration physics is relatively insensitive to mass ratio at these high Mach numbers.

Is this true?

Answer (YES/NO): NO